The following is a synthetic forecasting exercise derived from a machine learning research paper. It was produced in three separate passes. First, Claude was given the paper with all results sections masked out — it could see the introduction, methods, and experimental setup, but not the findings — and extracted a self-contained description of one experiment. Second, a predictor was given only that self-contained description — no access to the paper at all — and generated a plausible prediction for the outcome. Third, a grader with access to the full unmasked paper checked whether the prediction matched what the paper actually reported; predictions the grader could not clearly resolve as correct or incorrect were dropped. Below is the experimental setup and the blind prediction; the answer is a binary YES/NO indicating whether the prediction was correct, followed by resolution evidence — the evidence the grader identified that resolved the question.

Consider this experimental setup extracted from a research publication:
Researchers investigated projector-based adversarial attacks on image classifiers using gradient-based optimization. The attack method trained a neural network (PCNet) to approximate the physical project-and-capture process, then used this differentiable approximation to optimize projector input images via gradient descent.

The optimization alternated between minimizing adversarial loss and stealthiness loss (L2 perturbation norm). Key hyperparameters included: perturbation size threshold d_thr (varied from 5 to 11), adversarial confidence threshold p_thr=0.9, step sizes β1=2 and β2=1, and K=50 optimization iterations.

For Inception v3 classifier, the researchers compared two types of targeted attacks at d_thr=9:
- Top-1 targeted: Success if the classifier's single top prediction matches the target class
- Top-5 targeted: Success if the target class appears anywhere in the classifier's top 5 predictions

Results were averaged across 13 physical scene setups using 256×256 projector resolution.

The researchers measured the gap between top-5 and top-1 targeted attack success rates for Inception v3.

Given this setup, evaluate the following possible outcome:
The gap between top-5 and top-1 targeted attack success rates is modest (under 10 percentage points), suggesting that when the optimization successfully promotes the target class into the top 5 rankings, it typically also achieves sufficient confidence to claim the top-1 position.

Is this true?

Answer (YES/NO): NO